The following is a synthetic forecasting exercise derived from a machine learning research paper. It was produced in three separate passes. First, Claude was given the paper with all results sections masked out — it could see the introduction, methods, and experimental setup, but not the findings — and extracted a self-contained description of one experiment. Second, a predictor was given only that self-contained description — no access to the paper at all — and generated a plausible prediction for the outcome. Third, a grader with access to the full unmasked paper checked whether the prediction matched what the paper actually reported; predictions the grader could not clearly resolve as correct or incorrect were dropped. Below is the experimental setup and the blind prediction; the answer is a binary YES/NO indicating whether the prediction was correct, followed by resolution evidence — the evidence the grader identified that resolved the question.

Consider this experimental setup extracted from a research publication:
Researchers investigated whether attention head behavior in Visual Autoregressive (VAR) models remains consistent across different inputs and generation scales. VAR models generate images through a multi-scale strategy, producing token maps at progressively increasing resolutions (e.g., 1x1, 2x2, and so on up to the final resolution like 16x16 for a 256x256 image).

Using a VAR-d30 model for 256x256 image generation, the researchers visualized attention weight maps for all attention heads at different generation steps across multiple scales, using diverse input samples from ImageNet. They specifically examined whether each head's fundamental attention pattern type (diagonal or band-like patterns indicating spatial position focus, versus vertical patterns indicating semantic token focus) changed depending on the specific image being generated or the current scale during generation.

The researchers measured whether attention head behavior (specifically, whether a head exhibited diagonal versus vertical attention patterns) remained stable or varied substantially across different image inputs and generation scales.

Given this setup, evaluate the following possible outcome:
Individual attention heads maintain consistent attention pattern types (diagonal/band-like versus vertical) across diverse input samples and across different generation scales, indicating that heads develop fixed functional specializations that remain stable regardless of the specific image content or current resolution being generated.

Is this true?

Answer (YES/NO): YES